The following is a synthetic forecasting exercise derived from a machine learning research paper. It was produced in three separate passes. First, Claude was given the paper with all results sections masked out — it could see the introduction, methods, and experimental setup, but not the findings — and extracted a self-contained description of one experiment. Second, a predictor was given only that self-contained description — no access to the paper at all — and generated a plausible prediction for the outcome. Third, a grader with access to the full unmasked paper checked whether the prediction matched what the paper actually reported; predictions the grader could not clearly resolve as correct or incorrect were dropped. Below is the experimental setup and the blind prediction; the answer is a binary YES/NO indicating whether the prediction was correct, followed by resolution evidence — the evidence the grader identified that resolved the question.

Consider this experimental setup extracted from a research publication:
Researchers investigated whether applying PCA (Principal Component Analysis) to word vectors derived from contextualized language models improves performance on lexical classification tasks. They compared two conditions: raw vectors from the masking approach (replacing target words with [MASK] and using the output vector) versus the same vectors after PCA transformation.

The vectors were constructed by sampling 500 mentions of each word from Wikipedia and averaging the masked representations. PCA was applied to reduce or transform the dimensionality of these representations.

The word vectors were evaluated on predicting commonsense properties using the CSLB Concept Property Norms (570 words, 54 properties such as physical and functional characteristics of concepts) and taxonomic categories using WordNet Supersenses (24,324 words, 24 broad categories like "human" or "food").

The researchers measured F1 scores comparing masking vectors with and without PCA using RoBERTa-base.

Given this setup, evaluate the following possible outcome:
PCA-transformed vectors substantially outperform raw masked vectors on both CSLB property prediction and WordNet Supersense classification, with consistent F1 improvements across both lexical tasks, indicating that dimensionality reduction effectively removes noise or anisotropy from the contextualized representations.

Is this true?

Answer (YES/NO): YES